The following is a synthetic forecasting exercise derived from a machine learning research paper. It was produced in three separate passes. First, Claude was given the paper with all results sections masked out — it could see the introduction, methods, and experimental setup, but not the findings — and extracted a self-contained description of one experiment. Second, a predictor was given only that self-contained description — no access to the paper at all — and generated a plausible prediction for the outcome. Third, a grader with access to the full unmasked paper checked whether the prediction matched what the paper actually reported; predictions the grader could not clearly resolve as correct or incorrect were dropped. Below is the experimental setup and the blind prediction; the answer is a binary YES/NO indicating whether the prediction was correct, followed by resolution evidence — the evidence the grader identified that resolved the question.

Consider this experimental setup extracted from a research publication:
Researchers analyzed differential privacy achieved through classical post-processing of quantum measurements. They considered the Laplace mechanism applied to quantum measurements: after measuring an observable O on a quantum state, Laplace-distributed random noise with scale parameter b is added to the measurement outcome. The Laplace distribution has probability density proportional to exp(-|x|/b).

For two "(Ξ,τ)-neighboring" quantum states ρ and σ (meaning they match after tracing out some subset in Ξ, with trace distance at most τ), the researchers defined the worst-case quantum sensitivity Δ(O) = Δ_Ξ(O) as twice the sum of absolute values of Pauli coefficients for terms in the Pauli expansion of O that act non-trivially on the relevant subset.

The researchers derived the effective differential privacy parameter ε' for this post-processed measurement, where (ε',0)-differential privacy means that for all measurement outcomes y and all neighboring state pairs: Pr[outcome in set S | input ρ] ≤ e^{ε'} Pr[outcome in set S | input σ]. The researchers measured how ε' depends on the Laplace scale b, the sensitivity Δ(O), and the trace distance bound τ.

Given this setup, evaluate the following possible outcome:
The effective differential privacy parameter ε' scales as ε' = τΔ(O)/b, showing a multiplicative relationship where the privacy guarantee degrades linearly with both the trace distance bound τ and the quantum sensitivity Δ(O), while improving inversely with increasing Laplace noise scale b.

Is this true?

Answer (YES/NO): NO